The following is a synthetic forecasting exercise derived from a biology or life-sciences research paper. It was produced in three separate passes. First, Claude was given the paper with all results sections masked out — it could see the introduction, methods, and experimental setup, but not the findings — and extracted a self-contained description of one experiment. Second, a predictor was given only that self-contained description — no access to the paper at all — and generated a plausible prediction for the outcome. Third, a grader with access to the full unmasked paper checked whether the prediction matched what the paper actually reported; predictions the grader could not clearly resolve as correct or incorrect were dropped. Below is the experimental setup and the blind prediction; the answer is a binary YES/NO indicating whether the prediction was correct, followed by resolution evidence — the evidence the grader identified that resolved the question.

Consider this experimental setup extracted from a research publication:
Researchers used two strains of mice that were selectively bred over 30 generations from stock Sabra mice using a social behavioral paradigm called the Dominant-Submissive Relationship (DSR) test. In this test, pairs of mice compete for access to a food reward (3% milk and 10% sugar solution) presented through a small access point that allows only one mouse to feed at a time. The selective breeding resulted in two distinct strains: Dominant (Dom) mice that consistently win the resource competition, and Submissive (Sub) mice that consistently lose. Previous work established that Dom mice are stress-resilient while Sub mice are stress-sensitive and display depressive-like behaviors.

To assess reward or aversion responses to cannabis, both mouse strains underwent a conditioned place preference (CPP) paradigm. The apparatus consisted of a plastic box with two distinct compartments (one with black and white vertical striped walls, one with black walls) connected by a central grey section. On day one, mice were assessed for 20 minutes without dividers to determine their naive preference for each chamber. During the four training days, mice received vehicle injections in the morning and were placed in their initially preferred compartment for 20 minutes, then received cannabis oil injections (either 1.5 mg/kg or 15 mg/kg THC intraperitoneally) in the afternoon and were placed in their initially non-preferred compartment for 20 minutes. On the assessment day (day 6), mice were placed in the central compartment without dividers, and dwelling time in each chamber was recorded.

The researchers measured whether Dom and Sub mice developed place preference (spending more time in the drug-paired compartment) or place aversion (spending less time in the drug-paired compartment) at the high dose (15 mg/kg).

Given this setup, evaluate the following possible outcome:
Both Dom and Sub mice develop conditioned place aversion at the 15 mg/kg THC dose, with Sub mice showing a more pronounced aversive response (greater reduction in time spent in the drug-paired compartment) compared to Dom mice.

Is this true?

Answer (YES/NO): NO